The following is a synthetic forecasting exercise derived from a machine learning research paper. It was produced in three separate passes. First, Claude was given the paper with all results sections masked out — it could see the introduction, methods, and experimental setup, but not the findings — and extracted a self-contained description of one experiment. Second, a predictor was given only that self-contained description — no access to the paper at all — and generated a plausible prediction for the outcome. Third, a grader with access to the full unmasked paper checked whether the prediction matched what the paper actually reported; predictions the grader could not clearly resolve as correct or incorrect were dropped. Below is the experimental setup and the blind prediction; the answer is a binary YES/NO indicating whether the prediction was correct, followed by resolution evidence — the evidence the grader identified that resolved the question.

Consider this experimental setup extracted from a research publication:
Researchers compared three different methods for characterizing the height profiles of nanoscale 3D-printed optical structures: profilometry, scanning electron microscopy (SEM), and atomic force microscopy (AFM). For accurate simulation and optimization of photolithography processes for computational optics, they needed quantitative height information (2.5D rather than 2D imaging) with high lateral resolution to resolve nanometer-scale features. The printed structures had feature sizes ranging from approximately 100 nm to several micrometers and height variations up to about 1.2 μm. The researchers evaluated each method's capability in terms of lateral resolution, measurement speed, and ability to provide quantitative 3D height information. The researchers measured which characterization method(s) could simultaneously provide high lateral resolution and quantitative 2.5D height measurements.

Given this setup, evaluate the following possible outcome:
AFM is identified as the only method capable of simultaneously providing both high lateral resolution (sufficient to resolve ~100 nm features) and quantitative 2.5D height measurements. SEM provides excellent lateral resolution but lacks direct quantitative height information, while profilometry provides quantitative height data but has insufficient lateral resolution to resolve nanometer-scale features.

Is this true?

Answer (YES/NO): YES